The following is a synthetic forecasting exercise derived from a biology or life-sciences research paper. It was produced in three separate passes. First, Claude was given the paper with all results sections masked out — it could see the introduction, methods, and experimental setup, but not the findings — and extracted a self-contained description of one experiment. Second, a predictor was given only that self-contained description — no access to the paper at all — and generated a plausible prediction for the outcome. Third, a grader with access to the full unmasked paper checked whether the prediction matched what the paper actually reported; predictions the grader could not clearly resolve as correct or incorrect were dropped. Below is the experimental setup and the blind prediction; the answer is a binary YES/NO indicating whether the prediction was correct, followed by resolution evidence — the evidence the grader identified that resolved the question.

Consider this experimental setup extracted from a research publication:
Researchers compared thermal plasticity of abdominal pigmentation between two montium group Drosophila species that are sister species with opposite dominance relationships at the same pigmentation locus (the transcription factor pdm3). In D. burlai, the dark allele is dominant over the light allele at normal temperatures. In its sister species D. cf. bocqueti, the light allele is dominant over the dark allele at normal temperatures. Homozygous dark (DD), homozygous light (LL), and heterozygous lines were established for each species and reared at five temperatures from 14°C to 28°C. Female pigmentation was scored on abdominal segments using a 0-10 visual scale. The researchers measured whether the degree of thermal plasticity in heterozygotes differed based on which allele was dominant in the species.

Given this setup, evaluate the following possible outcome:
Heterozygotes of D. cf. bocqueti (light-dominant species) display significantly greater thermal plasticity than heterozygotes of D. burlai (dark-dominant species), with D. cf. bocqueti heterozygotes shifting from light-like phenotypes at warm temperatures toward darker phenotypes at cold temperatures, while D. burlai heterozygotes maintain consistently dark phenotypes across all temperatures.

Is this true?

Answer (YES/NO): NO